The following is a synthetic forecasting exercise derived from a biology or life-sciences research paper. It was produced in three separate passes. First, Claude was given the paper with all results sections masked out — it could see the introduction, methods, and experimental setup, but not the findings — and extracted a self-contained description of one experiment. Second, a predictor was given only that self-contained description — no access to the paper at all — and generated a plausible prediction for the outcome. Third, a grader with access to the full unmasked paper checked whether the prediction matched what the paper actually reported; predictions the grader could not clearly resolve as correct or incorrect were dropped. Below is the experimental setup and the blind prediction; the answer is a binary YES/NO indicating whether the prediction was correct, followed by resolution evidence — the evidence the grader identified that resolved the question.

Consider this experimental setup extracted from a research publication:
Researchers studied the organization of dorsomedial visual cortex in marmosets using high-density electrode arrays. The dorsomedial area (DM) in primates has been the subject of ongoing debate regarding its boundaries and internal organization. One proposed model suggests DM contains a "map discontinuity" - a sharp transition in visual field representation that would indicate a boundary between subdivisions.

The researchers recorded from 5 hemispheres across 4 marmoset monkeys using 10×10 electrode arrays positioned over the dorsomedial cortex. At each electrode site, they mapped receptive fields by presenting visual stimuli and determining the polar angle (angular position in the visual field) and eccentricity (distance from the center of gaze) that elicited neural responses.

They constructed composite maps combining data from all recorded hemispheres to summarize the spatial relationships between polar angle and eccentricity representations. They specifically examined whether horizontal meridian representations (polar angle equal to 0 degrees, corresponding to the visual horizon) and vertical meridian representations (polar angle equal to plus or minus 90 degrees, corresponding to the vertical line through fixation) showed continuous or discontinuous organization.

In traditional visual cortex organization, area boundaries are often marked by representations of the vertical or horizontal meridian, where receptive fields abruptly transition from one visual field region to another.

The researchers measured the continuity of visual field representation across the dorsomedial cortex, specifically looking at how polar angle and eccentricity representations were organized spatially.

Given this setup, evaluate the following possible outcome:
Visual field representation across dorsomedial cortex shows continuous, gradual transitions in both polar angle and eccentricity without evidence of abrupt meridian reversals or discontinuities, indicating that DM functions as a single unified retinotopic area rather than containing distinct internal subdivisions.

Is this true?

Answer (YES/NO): NO